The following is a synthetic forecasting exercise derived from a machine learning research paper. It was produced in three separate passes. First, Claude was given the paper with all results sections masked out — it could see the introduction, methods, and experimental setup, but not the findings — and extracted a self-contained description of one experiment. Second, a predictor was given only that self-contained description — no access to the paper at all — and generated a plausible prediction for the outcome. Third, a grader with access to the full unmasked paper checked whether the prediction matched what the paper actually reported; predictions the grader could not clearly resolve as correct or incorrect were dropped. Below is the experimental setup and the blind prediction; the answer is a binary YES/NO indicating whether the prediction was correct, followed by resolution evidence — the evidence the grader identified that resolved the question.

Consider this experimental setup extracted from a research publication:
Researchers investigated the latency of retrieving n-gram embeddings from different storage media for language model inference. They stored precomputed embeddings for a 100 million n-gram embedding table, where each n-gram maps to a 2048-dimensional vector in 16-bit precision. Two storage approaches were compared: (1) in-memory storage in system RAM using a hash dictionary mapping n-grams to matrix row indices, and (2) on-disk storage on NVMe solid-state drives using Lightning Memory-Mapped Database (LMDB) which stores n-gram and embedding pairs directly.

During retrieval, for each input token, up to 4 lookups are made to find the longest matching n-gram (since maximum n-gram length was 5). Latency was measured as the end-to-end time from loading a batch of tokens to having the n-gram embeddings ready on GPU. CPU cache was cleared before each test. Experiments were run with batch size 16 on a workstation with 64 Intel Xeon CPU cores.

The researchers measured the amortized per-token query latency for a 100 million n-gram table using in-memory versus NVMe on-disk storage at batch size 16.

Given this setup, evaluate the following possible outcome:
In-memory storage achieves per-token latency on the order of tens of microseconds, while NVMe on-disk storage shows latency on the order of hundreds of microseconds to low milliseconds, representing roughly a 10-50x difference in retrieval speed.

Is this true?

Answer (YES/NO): YES